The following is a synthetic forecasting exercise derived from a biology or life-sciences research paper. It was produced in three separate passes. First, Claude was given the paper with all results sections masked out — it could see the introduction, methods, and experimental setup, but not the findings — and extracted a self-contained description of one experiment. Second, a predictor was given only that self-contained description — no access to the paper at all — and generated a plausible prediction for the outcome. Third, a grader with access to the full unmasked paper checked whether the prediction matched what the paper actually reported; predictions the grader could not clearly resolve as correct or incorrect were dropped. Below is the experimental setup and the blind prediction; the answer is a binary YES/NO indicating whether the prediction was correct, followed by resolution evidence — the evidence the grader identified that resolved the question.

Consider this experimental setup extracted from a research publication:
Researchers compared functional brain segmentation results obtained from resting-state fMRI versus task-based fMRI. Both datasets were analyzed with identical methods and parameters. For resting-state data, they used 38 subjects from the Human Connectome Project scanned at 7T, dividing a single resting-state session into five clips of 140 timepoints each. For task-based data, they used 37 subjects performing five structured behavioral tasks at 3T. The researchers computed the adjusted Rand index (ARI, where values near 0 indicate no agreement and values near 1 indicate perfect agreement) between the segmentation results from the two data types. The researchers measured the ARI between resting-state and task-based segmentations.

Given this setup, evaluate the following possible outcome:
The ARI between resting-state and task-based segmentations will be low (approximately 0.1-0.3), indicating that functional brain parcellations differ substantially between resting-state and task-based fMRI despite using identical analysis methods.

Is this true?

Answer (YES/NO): NO